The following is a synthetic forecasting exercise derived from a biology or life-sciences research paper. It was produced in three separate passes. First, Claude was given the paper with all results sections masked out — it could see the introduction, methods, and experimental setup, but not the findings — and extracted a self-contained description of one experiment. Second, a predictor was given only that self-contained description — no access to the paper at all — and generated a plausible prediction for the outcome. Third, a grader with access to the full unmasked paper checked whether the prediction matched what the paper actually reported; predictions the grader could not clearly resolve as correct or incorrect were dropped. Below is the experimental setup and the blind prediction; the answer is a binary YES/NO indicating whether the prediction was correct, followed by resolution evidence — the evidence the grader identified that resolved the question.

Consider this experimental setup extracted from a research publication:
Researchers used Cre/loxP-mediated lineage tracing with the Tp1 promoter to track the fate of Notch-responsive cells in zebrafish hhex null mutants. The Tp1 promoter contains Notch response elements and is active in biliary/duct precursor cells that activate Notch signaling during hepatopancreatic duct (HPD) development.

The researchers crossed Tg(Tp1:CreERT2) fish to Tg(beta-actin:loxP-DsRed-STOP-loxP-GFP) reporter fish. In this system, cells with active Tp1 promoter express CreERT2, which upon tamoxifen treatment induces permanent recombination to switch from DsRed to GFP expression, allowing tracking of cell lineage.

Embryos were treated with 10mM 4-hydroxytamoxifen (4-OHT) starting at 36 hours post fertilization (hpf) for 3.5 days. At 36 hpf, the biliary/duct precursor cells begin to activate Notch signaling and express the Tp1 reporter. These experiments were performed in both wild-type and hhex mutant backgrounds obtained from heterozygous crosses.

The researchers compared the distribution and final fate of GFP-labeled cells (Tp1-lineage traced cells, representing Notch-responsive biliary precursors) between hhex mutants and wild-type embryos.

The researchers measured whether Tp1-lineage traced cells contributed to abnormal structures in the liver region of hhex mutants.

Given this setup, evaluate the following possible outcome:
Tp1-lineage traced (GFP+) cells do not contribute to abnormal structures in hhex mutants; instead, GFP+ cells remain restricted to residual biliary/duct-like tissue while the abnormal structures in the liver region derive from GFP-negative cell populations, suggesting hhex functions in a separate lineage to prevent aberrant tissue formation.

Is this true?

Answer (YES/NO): YES